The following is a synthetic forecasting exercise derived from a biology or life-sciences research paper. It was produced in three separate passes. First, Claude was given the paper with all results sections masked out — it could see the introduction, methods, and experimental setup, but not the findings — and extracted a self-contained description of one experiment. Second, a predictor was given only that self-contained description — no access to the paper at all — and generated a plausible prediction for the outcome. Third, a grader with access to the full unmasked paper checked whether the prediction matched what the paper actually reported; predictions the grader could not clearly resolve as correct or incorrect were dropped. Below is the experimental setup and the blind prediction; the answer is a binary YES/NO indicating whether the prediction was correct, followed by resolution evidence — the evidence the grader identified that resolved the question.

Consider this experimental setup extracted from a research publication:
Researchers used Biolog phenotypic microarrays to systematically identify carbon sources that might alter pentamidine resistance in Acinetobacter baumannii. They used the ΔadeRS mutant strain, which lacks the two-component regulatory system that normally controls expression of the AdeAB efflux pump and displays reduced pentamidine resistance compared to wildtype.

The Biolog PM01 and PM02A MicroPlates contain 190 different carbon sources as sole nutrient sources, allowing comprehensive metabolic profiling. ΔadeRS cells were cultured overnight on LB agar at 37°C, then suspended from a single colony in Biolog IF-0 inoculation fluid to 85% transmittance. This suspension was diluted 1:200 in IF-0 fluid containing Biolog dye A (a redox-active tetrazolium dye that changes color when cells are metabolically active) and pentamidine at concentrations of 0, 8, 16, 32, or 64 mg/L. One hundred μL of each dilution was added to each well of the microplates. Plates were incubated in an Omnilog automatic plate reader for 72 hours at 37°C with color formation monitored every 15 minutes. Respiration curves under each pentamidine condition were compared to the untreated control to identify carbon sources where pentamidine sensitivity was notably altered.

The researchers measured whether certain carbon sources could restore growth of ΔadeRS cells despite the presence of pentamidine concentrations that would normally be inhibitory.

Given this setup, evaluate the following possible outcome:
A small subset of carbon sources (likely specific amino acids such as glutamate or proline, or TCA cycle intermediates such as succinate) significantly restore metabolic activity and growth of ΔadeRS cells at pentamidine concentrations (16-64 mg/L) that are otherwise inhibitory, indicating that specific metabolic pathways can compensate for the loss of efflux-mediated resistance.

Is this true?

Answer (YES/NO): NO